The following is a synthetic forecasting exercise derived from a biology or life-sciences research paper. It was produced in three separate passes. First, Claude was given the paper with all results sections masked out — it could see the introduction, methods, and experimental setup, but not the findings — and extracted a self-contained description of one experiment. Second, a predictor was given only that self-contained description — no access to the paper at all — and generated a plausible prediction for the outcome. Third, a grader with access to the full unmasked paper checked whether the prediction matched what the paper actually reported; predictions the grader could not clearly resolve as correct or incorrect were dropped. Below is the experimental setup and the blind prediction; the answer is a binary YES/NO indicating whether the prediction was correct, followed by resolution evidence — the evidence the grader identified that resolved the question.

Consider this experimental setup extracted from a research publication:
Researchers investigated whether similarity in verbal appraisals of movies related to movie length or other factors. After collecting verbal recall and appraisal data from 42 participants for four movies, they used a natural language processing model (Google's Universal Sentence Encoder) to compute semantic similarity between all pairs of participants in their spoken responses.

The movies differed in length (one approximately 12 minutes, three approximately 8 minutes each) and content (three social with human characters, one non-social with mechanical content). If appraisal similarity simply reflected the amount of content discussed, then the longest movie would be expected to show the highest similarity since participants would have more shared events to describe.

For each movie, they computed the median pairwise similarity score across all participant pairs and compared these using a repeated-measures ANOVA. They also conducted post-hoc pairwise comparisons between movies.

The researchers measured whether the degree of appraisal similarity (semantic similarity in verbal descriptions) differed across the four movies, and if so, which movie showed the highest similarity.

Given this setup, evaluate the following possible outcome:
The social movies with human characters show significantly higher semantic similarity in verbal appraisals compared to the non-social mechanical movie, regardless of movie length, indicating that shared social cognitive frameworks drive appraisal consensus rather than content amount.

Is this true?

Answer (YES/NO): NO